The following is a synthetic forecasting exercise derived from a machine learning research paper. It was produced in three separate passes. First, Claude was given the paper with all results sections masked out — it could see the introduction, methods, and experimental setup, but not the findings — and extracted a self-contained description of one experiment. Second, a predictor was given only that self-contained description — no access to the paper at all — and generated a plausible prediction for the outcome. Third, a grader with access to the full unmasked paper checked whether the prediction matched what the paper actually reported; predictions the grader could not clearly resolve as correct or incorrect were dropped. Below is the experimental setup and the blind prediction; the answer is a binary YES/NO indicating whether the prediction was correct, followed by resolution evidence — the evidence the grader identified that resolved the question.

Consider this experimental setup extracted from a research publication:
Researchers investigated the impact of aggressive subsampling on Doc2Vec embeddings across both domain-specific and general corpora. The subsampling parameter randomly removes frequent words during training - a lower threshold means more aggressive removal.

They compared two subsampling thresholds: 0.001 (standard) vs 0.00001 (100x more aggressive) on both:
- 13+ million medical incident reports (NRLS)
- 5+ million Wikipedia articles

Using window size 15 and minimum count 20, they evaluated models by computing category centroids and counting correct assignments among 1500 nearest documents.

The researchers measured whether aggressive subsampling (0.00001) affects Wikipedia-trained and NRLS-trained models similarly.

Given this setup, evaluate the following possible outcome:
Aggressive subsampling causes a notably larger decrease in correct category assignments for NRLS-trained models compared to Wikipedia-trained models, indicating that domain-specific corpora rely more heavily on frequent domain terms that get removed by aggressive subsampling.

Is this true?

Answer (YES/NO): YES